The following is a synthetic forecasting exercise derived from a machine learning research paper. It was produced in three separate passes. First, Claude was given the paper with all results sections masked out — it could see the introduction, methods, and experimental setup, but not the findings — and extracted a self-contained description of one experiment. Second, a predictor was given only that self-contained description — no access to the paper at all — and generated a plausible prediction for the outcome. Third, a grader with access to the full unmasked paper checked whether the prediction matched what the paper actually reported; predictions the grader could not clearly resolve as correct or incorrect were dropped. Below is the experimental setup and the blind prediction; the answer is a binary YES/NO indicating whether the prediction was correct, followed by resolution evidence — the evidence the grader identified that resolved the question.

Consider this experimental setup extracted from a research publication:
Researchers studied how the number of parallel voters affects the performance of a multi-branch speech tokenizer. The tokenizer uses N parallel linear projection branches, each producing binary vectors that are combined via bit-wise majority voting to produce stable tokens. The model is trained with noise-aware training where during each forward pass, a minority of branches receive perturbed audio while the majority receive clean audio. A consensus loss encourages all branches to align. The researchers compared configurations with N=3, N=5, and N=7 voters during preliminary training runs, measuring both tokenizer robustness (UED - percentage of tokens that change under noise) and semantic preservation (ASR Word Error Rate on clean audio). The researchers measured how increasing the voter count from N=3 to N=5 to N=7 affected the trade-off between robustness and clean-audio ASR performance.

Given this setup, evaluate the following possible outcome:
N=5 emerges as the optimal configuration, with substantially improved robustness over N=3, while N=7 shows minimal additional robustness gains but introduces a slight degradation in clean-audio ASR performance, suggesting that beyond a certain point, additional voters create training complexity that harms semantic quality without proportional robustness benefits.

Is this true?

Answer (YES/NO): YES